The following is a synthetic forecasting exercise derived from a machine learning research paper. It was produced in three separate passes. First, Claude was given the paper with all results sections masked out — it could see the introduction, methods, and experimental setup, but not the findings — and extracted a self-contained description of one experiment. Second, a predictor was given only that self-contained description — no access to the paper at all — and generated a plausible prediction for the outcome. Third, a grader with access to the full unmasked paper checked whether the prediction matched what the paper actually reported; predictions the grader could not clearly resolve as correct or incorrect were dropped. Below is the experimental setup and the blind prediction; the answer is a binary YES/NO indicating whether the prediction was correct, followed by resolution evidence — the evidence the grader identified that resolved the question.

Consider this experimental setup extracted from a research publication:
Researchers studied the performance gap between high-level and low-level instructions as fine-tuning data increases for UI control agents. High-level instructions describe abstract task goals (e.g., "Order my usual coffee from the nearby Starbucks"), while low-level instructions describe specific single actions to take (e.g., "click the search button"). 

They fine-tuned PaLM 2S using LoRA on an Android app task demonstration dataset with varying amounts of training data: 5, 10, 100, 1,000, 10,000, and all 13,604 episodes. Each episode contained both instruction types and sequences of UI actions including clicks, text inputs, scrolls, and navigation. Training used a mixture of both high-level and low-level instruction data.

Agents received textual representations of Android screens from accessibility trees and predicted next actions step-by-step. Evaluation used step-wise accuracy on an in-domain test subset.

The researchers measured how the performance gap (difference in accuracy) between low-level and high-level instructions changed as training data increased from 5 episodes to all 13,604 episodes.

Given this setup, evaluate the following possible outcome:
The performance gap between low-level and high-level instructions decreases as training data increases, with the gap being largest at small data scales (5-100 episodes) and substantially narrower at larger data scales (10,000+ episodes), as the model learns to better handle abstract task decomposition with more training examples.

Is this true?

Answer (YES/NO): YES